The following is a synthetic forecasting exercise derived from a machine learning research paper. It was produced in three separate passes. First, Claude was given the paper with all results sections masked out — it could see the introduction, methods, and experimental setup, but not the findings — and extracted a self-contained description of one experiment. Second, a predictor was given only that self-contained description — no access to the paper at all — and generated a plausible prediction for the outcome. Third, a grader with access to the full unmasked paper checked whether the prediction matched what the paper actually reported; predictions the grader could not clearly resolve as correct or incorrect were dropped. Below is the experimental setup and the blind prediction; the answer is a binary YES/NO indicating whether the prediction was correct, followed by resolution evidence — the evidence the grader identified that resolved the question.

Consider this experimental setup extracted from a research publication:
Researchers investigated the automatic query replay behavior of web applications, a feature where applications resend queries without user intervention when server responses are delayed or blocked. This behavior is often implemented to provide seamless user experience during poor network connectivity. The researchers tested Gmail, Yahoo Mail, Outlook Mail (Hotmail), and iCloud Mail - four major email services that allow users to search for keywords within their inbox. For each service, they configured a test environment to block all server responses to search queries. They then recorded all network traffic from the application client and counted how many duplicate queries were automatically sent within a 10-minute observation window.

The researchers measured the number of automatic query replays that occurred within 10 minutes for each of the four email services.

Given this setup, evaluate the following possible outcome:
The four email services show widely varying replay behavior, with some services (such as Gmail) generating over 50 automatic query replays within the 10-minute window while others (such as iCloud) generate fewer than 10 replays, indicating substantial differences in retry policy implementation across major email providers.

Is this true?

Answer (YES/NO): NO